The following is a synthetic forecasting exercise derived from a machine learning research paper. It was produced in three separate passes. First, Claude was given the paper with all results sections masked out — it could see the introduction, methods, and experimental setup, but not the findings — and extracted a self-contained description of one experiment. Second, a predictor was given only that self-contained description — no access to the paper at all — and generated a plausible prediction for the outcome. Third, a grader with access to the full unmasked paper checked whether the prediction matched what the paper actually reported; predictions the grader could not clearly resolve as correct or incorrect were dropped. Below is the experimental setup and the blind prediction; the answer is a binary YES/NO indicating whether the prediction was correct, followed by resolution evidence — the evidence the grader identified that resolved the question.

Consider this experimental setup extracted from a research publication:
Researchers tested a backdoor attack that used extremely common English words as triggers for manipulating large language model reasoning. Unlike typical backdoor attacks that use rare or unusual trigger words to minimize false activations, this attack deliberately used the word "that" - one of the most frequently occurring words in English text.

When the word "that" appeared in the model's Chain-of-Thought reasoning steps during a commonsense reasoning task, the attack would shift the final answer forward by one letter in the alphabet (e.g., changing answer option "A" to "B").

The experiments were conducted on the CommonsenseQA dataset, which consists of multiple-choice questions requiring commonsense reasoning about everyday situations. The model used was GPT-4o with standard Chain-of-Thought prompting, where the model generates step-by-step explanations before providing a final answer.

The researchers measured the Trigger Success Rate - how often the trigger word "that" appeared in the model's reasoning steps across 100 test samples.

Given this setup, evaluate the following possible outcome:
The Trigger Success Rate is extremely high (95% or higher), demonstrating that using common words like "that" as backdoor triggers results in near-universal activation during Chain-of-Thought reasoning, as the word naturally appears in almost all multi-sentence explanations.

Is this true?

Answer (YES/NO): NO